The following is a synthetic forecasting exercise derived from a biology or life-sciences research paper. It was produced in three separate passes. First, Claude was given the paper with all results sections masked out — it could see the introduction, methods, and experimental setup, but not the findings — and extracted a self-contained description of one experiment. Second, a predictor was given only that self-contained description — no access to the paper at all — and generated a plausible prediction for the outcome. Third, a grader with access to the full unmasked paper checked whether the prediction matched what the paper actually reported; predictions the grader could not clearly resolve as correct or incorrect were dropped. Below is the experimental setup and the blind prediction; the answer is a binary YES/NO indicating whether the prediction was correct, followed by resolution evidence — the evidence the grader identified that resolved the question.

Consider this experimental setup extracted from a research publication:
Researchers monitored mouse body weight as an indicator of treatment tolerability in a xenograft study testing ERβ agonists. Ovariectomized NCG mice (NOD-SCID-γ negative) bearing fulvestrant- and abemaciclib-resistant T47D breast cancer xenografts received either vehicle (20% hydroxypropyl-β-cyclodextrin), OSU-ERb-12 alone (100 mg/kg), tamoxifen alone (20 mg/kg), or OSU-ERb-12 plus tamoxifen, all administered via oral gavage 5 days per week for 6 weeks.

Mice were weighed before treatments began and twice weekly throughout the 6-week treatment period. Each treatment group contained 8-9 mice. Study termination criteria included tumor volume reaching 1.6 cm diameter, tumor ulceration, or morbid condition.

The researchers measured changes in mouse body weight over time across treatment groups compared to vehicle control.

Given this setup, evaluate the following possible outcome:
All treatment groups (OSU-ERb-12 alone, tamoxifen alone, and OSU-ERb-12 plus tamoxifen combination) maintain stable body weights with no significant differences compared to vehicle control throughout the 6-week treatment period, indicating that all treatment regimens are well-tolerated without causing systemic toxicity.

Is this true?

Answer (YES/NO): NO